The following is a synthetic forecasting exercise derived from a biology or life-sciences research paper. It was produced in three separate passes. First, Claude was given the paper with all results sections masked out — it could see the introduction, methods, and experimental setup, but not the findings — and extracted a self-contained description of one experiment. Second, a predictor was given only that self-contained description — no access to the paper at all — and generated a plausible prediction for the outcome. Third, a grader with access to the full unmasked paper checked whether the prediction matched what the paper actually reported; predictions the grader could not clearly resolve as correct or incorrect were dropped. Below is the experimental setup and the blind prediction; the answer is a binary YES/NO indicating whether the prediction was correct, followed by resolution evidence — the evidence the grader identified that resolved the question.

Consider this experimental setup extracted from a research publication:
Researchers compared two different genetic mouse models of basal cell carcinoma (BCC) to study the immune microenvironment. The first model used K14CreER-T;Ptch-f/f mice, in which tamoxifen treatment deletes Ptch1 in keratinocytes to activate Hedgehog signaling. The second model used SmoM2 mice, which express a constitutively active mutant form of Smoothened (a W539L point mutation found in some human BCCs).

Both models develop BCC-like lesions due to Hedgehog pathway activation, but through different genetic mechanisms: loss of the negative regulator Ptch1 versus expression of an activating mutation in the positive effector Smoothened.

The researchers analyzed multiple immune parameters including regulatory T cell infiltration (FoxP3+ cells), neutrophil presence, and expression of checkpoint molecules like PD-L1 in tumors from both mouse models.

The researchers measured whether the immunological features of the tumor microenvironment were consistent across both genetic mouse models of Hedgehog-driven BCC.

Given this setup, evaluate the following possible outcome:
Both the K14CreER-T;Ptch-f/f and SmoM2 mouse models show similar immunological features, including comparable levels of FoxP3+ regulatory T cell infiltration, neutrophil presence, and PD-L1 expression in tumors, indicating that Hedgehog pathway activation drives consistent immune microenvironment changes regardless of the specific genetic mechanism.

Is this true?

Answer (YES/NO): NO